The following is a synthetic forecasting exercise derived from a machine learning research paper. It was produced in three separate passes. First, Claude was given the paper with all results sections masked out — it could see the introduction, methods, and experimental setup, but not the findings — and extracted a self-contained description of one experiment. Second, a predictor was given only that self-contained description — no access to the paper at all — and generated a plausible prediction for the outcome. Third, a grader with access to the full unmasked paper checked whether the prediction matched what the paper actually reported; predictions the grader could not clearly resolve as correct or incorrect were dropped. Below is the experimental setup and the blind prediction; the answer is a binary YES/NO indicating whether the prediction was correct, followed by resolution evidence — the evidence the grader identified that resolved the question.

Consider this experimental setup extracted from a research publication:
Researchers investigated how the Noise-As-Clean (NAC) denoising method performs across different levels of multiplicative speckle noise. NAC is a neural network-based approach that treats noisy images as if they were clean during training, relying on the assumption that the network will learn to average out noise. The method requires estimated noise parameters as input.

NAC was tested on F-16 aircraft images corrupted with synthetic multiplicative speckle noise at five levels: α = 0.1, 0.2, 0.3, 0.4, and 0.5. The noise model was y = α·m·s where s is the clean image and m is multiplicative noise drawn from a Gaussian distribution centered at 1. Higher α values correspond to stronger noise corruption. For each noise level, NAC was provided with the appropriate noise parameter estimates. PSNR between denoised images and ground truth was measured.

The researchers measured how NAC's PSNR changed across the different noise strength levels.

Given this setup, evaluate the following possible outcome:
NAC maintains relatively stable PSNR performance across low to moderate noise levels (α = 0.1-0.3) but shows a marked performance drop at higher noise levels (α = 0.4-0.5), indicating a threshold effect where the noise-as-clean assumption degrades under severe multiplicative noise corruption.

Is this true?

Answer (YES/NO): NO